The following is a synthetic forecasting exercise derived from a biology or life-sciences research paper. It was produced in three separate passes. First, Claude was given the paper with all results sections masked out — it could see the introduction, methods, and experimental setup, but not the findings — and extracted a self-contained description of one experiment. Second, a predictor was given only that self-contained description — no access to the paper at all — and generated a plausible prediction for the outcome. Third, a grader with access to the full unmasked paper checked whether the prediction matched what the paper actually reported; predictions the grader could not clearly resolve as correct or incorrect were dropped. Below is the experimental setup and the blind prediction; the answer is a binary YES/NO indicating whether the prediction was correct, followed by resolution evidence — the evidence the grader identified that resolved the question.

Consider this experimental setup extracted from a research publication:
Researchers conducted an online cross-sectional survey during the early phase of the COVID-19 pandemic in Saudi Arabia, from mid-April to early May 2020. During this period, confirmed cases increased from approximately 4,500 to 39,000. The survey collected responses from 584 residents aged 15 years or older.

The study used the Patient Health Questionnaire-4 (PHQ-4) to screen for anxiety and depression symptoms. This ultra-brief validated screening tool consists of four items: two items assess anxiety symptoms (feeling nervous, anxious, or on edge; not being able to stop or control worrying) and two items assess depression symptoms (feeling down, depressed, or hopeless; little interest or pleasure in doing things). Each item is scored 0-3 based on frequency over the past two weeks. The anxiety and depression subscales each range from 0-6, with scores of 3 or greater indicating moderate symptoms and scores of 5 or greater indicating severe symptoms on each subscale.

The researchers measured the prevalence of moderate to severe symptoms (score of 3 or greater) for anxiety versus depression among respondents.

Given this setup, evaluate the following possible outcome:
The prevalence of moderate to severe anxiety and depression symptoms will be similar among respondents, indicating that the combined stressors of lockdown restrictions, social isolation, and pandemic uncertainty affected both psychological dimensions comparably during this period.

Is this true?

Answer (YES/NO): NO